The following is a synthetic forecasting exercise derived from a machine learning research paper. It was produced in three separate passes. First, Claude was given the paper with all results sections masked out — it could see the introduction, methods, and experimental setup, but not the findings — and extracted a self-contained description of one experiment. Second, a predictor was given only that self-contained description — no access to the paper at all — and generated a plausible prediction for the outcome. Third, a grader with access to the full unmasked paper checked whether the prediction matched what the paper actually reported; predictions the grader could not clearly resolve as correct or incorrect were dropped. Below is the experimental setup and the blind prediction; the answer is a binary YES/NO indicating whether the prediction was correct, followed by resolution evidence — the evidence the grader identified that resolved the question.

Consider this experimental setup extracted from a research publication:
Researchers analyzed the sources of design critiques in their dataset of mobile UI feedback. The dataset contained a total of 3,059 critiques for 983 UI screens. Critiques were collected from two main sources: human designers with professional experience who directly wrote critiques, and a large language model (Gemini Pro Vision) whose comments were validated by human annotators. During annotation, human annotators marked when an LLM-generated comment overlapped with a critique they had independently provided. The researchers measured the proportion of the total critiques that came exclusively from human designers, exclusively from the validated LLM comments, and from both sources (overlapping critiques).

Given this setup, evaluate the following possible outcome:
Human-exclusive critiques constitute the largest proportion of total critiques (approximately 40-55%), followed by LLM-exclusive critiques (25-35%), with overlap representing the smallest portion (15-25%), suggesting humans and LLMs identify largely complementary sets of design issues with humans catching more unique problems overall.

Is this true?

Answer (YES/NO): NO